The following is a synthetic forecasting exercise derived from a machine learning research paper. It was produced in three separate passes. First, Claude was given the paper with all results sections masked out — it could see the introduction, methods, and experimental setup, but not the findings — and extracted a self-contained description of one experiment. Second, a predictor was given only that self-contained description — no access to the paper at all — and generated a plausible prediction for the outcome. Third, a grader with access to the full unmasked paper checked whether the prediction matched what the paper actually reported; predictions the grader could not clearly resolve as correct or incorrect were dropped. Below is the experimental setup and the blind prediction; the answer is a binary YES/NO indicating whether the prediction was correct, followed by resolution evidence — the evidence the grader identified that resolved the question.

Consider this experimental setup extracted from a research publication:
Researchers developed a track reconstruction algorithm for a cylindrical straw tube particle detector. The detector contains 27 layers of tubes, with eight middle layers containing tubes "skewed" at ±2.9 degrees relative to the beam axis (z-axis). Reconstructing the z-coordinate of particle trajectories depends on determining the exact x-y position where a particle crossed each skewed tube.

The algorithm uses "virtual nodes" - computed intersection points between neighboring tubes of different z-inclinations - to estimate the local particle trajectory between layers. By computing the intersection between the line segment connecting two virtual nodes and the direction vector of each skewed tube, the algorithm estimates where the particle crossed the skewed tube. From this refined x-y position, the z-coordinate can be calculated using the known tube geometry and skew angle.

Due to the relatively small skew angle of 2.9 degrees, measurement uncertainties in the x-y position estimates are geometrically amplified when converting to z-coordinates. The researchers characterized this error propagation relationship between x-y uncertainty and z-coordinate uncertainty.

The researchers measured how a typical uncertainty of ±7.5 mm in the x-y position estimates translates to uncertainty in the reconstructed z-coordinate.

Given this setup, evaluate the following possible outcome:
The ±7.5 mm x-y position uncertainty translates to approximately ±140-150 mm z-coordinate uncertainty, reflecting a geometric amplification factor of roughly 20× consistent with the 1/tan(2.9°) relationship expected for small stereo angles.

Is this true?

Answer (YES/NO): YES